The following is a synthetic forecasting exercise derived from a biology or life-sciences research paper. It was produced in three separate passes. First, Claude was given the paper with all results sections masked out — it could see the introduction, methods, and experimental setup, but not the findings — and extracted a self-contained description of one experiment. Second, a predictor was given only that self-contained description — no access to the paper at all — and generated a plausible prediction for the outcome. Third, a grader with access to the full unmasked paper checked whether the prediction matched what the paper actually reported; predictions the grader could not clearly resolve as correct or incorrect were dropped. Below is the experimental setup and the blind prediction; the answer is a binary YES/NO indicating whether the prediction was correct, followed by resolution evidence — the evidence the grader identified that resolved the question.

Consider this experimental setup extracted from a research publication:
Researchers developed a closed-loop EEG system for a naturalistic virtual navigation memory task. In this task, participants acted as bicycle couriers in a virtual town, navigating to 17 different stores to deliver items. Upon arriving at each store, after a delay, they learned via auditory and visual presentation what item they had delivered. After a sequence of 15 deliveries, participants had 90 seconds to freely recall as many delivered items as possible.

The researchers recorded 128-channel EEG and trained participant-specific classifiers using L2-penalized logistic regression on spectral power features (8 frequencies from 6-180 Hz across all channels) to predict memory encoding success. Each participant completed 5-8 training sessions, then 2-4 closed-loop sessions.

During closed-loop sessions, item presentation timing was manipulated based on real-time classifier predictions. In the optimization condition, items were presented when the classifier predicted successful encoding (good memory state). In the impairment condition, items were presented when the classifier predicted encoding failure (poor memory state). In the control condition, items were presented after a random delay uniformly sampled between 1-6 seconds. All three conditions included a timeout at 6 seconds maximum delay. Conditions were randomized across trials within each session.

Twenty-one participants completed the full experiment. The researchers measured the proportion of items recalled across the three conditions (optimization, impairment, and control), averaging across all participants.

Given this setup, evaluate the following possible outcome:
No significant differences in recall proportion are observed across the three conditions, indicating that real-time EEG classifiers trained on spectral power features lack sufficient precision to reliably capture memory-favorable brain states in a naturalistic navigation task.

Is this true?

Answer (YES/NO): NO